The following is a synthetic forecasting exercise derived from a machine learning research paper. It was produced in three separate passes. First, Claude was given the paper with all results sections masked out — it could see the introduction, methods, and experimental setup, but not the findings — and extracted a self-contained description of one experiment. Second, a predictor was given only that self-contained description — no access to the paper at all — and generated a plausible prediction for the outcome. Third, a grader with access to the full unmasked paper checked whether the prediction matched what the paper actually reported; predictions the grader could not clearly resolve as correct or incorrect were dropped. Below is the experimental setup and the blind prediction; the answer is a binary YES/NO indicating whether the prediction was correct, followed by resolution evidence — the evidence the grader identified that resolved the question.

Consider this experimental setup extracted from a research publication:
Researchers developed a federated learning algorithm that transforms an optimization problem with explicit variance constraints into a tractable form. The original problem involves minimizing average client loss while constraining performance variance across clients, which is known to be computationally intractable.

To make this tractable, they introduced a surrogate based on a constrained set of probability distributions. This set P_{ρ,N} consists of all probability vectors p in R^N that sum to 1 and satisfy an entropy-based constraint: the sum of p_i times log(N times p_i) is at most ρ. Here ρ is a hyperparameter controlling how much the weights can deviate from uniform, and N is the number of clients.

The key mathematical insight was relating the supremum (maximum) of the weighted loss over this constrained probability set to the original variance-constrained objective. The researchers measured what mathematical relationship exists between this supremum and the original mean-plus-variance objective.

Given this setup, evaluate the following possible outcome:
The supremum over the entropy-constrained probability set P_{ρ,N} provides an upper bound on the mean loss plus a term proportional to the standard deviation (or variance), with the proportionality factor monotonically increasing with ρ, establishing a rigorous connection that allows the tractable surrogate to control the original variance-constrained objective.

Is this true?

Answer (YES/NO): NO